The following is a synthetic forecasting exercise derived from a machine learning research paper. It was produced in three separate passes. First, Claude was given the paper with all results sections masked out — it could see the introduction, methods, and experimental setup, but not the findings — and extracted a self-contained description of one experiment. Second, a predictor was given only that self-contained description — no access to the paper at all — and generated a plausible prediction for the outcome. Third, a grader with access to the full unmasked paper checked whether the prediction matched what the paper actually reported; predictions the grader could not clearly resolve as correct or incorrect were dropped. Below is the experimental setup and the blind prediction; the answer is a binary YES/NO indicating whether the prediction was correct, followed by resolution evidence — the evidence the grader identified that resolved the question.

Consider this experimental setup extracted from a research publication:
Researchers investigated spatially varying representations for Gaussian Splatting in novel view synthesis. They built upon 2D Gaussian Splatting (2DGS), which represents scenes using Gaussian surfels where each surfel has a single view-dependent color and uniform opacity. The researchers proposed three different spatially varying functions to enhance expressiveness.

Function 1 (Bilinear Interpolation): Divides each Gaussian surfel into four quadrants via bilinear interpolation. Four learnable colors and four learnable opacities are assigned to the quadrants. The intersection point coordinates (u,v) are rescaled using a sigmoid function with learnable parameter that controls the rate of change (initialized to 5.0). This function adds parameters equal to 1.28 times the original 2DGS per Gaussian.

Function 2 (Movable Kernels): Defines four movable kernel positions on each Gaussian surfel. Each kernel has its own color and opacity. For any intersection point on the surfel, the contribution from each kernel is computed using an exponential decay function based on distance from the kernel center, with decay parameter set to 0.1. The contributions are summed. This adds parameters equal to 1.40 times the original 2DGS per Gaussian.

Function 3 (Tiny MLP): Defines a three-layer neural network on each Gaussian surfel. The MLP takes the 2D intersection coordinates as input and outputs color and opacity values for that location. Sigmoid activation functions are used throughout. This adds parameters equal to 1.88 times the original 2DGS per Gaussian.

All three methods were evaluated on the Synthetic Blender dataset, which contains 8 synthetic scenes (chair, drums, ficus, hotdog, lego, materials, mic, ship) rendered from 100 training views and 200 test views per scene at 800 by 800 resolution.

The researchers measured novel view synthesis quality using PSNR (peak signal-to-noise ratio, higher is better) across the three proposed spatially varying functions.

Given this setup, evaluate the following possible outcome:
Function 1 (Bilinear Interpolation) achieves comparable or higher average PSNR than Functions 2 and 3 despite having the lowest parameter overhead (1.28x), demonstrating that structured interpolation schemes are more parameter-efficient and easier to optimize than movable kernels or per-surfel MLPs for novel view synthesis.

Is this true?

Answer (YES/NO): NO